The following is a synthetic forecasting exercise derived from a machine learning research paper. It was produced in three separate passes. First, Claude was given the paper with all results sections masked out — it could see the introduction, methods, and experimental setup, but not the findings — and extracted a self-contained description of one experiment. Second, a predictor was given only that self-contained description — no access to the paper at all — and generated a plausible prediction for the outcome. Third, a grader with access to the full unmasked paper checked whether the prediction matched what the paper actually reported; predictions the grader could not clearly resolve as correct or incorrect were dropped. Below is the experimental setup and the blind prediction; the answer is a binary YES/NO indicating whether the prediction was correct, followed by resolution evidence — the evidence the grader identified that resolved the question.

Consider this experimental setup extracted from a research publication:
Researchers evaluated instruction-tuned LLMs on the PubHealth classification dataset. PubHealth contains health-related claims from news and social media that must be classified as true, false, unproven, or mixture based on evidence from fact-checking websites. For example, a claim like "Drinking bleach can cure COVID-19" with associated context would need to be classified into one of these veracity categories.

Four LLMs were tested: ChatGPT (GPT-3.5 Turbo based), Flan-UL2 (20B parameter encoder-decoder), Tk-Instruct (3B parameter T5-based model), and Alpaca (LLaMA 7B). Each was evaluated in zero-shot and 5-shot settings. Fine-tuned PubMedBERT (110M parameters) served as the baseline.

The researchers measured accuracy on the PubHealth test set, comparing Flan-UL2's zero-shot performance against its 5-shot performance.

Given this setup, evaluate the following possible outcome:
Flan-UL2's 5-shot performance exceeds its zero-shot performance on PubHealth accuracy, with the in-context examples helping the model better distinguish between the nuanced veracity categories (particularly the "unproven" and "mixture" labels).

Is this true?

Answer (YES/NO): NO